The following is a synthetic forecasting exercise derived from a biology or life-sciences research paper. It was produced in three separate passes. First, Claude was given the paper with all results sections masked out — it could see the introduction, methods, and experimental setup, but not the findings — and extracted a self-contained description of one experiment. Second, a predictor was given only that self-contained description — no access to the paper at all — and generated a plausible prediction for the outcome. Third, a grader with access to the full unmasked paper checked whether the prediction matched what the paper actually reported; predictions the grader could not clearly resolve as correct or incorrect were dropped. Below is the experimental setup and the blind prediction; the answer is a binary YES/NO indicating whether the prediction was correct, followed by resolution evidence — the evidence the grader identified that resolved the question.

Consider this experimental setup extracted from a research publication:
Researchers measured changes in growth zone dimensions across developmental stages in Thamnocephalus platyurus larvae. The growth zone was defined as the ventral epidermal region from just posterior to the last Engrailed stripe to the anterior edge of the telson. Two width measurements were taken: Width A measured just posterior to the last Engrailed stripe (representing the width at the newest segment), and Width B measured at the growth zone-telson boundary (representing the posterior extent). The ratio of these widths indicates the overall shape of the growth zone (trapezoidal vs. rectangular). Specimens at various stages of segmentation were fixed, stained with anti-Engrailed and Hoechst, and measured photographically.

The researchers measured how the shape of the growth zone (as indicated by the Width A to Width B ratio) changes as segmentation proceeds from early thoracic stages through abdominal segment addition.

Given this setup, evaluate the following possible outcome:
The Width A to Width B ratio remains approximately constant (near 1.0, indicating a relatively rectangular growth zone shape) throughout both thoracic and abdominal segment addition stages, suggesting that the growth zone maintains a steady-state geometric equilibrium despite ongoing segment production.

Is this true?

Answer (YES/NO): NO